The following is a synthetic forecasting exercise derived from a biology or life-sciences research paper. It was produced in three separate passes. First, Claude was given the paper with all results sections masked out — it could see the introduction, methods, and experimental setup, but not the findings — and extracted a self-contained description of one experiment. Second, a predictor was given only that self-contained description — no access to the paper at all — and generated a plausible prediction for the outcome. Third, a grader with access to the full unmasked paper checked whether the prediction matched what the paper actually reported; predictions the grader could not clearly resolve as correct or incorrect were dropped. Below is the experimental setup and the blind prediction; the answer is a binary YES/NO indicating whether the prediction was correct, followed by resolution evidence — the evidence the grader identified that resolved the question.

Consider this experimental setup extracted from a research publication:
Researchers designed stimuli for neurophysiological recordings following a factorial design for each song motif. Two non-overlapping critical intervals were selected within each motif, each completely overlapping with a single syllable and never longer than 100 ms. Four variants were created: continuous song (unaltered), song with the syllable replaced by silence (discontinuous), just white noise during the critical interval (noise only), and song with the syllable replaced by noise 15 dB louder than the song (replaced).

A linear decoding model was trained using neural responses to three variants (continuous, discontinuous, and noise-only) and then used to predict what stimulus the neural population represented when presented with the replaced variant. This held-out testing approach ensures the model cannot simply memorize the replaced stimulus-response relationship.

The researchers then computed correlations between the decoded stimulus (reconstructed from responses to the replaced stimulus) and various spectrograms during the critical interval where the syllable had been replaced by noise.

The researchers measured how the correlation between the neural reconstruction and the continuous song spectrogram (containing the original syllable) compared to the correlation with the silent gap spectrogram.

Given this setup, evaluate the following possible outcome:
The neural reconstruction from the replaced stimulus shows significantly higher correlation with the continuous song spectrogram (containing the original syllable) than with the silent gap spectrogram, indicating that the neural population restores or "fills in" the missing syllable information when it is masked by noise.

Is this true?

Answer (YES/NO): YES